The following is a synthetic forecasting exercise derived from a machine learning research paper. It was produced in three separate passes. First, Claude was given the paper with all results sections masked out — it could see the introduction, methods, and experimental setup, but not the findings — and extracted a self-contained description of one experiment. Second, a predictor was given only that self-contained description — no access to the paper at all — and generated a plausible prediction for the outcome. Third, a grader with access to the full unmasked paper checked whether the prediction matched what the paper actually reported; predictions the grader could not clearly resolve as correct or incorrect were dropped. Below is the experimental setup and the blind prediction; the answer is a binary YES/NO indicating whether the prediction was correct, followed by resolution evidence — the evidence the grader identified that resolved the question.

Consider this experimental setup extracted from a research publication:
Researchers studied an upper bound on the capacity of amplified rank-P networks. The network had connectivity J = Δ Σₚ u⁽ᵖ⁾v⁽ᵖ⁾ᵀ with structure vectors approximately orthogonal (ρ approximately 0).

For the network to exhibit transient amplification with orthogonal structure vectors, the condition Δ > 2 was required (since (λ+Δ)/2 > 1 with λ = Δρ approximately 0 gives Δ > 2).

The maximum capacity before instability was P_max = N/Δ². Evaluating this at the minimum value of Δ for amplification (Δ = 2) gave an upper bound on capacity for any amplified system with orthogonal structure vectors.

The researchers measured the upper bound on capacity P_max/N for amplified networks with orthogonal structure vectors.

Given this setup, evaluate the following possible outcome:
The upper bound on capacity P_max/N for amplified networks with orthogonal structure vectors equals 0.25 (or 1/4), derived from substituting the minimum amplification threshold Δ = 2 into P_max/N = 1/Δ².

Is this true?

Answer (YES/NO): YES